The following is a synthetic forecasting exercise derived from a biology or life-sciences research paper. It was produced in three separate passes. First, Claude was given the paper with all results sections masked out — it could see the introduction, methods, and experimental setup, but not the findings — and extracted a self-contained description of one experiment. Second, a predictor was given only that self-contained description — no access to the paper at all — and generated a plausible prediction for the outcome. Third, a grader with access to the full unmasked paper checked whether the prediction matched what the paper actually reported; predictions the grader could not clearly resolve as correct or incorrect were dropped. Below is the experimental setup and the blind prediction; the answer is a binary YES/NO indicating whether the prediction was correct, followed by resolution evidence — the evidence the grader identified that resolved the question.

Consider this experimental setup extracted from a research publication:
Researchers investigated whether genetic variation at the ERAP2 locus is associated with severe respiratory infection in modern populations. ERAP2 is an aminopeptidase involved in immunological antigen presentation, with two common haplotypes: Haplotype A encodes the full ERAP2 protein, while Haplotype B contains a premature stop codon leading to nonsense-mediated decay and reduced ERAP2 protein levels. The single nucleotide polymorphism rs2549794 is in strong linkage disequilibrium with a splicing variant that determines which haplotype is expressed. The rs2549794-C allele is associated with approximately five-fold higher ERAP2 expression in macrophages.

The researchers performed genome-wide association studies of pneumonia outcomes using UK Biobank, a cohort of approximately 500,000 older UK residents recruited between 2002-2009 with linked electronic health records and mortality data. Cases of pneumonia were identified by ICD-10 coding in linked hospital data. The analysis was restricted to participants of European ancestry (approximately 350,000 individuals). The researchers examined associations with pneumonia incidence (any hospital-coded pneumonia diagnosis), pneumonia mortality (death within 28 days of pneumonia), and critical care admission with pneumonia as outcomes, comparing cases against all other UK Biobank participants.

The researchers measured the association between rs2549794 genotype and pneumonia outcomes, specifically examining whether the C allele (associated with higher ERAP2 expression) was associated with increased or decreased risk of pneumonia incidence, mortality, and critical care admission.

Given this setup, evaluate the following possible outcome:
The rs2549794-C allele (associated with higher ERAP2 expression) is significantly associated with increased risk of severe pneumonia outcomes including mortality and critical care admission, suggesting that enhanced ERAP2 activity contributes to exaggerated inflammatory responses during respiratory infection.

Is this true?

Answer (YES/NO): NO